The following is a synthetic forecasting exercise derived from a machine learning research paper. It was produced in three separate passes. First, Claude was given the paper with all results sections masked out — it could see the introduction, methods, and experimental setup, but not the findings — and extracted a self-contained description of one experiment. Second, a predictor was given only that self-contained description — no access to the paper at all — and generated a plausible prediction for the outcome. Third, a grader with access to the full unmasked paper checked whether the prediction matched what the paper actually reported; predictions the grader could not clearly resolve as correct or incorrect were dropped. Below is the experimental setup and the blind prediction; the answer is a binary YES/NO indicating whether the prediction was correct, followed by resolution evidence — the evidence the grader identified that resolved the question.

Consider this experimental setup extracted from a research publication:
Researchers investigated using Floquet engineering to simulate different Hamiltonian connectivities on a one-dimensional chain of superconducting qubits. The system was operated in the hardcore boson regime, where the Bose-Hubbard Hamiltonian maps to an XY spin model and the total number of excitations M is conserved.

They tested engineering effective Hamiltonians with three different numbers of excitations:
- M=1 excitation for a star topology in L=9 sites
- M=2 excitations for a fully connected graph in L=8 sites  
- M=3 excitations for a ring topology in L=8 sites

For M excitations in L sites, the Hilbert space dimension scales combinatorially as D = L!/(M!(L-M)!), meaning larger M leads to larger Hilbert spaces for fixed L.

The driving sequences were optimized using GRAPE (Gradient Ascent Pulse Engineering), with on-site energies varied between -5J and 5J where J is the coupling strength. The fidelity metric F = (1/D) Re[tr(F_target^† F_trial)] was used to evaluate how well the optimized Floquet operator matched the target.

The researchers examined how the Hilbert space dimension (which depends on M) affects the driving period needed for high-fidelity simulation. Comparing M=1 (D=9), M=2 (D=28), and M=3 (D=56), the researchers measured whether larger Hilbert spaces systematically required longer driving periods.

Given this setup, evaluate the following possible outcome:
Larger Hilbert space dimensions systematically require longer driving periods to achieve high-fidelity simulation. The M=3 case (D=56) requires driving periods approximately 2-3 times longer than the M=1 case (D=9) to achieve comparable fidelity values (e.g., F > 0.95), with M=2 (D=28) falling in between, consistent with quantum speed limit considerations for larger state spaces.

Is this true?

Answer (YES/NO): NO